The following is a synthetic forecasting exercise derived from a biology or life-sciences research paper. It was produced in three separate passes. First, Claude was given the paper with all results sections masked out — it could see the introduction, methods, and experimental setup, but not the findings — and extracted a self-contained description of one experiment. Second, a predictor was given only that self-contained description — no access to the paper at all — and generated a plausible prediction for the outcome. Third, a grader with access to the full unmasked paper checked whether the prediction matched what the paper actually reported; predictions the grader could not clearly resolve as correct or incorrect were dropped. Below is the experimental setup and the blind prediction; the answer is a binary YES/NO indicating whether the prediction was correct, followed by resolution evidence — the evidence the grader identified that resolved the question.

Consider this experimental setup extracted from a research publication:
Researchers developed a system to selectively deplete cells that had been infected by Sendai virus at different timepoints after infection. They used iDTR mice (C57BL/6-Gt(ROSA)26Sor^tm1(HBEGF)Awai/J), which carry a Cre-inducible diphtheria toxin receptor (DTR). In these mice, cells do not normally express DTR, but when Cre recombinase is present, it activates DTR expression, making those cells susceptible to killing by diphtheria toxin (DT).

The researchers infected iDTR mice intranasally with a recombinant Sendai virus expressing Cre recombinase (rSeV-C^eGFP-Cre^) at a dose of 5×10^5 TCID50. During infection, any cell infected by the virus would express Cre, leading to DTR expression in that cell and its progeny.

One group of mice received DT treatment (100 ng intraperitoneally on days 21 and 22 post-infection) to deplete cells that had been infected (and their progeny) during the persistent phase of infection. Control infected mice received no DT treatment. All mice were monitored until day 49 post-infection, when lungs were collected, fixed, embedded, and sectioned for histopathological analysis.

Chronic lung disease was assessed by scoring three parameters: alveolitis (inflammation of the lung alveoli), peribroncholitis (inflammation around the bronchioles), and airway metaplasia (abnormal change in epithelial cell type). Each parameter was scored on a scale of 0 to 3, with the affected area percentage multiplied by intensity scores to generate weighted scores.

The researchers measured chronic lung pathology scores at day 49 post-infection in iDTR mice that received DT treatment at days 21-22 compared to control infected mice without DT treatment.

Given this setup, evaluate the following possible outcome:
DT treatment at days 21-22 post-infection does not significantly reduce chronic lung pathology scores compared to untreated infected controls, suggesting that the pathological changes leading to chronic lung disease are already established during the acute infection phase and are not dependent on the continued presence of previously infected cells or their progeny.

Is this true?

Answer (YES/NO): NO